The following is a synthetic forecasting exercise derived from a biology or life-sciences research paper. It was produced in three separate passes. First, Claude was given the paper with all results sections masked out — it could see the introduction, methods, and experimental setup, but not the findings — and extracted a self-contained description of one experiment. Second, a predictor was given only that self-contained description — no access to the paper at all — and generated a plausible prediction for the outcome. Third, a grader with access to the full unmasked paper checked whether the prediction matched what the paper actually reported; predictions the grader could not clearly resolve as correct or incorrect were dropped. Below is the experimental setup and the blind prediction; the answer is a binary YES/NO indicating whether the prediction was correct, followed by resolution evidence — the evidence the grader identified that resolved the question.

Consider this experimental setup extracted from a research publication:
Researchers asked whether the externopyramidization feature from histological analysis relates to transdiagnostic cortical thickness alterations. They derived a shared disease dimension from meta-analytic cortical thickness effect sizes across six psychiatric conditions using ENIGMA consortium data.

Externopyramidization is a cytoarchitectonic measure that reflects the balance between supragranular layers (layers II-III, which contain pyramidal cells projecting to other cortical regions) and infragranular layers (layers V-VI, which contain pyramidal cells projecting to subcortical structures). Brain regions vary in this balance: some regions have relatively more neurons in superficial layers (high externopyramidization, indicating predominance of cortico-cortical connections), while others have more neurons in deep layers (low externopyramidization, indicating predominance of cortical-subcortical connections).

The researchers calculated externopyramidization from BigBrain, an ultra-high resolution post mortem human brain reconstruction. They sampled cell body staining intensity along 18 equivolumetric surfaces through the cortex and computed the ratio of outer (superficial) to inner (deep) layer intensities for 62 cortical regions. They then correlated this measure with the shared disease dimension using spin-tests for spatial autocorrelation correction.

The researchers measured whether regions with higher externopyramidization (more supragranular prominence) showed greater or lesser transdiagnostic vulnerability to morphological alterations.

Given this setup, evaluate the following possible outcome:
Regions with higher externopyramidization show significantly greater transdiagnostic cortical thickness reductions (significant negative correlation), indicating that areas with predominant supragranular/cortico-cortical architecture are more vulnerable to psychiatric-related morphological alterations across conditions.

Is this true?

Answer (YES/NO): NO